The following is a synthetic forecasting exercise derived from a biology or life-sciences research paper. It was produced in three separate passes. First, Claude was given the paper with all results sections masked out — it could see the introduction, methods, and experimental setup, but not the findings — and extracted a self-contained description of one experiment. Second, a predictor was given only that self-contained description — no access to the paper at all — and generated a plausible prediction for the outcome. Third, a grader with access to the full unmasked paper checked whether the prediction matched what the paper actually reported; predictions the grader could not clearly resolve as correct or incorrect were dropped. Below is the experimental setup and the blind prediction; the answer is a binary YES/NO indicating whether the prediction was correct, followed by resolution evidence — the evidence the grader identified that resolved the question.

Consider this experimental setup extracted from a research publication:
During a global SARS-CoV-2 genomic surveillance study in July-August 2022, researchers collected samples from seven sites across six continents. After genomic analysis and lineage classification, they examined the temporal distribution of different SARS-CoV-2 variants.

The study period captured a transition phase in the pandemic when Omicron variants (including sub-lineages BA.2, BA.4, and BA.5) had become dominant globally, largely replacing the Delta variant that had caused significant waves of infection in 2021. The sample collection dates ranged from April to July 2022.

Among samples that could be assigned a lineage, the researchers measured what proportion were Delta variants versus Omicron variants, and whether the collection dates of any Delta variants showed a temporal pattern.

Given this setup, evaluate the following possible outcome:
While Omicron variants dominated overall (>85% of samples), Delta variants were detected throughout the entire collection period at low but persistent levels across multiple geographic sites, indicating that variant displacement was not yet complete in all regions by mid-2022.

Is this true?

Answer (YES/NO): NO